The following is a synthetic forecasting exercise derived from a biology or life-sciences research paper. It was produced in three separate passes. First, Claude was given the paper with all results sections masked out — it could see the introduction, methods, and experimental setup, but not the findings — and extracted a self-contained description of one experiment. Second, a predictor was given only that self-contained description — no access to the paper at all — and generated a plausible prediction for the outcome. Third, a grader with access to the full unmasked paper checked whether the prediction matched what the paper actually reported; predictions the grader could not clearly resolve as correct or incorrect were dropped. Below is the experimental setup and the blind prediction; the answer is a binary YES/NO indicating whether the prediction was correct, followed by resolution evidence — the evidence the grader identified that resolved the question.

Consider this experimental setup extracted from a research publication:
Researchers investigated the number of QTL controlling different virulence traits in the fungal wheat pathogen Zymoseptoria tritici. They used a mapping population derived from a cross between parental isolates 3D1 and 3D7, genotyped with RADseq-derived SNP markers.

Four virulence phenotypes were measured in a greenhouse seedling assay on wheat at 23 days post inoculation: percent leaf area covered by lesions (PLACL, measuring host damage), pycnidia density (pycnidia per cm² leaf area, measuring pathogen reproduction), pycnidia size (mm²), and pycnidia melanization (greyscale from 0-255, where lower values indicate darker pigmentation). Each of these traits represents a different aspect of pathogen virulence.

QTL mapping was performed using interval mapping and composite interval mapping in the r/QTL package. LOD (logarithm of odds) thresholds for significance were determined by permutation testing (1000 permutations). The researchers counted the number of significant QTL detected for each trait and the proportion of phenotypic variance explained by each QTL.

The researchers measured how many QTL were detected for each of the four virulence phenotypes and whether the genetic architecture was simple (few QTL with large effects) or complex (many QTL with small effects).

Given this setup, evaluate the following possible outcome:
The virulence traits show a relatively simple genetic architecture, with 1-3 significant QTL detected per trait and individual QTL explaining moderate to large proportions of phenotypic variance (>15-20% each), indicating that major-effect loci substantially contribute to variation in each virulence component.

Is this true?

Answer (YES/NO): YES